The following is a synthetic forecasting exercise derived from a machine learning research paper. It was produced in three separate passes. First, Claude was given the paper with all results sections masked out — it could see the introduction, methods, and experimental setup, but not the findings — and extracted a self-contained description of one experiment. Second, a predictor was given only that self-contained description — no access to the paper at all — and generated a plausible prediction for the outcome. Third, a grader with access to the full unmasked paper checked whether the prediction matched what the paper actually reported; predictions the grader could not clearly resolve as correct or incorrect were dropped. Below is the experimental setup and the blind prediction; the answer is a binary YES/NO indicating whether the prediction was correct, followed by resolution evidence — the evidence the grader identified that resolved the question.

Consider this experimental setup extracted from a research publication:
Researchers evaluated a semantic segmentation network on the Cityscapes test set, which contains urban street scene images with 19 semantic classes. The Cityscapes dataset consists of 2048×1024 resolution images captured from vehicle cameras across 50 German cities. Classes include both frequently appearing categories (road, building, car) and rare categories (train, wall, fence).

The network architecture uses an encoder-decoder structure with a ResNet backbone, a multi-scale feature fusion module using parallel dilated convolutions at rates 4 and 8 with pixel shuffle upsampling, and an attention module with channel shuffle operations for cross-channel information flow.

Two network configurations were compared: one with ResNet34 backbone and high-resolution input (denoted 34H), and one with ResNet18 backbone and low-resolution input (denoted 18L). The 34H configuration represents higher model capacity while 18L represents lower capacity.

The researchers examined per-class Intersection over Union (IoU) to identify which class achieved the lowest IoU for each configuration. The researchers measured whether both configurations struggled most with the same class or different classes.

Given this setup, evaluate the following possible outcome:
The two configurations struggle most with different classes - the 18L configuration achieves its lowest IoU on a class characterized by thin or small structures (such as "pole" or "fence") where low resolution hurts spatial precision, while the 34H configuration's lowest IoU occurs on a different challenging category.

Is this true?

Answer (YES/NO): NO